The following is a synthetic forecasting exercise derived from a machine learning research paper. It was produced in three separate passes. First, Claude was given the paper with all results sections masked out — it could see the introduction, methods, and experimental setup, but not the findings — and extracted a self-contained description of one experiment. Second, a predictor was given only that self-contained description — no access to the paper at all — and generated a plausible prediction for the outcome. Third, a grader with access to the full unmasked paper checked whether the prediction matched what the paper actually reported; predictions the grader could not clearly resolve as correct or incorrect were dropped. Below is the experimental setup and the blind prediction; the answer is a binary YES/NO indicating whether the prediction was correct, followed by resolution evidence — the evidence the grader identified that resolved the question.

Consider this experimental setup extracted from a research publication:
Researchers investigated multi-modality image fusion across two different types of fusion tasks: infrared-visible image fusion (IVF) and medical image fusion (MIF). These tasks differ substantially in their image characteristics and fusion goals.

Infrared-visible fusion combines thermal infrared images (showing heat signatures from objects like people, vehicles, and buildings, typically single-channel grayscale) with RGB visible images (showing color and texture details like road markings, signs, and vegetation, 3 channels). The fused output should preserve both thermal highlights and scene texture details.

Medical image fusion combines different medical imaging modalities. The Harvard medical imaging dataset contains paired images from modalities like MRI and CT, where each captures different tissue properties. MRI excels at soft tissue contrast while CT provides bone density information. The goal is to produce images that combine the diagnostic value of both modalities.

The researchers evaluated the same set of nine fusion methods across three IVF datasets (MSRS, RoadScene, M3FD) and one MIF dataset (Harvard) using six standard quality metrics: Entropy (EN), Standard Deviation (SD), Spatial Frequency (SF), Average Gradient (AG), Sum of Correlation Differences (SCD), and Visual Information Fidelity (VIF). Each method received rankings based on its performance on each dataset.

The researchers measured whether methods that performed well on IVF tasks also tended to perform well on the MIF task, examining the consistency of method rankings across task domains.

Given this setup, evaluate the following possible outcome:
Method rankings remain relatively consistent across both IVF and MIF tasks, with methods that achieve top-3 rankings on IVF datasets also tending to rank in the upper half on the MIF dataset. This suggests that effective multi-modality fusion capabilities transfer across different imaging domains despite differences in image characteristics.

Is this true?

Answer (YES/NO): YES